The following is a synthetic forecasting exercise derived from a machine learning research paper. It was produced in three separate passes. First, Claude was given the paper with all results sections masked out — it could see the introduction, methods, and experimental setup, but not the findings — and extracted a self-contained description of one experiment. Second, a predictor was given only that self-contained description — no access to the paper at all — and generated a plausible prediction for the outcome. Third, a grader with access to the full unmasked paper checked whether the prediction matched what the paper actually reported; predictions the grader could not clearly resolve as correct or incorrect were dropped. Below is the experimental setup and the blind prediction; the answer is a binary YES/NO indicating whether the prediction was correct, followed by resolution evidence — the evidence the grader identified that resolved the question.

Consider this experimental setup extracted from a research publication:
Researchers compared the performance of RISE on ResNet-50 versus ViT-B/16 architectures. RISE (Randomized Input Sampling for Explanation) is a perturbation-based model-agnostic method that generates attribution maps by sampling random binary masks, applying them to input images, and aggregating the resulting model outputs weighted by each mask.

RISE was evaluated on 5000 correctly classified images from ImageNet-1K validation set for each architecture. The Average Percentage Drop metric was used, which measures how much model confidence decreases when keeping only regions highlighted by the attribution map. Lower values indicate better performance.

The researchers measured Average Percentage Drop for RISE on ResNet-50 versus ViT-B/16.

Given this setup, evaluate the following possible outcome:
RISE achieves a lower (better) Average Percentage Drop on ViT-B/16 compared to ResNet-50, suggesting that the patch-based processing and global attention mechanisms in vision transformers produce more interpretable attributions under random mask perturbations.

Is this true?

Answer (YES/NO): NO